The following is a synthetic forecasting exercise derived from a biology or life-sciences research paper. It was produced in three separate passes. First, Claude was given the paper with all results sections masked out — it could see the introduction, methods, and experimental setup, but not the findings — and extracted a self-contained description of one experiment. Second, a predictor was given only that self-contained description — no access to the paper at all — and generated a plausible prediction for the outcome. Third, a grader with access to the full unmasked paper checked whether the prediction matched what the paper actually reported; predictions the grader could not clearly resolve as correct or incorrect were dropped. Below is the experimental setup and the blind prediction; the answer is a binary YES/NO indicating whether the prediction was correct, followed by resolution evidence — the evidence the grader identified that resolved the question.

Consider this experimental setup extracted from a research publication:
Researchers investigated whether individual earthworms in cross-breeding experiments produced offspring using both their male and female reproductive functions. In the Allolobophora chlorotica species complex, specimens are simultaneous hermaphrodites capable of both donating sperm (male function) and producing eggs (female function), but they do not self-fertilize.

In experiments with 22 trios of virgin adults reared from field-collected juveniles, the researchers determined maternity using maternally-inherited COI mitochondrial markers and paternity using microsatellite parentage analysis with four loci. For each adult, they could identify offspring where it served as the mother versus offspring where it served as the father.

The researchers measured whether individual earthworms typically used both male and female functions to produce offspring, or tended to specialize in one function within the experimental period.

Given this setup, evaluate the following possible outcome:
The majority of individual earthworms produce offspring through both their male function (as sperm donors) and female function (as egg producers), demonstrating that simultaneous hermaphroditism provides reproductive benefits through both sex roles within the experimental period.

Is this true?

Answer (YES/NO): YES